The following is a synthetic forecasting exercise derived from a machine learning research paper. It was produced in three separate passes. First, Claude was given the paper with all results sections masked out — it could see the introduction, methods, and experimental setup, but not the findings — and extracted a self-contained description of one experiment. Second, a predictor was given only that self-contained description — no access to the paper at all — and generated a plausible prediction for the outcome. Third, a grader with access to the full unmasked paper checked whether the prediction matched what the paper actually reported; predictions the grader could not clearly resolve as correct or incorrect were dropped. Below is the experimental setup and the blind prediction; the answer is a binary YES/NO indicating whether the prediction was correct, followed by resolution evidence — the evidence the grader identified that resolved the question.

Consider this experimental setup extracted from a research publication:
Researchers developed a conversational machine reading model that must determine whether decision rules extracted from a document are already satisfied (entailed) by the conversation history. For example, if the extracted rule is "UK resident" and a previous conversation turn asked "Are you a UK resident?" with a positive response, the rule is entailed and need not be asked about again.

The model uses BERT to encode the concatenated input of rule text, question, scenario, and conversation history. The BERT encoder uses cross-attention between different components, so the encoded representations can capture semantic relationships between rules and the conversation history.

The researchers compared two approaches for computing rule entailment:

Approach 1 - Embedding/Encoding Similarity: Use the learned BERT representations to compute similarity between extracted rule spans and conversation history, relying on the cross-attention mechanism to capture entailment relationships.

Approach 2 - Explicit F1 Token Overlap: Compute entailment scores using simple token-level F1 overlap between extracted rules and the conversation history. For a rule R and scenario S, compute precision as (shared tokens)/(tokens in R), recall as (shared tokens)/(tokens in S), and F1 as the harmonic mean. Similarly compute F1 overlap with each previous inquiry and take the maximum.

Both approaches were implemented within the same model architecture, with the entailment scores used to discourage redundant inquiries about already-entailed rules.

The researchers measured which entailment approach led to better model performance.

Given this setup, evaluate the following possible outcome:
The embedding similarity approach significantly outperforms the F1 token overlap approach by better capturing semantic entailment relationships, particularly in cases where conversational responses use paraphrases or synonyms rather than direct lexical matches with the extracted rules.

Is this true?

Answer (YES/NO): NO